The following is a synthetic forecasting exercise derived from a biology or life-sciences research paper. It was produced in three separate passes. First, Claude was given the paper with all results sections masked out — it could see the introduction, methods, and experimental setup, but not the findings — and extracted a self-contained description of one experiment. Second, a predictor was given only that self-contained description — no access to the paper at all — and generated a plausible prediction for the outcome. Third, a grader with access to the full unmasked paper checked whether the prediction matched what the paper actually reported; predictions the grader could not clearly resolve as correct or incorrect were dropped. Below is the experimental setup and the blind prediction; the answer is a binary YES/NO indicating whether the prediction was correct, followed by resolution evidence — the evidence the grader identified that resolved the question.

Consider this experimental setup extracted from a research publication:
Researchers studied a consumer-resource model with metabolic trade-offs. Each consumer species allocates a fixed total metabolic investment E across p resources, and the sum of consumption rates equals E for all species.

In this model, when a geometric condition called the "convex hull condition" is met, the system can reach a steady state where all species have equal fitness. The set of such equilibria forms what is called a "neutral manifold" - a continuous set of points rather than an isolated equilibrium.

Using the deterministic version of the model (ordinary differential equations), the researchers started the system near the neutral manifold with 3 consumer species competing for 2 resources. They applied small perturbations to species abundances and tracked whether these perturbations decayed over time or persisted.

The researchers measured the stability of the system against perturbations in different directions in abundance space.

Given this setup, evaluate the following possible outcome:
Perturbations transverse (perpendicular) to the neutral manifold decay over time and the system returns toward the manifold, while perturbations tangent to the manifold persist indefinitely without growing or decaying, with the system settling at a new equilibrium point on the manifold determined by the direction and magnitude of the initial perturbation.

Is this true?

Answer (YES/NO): YES